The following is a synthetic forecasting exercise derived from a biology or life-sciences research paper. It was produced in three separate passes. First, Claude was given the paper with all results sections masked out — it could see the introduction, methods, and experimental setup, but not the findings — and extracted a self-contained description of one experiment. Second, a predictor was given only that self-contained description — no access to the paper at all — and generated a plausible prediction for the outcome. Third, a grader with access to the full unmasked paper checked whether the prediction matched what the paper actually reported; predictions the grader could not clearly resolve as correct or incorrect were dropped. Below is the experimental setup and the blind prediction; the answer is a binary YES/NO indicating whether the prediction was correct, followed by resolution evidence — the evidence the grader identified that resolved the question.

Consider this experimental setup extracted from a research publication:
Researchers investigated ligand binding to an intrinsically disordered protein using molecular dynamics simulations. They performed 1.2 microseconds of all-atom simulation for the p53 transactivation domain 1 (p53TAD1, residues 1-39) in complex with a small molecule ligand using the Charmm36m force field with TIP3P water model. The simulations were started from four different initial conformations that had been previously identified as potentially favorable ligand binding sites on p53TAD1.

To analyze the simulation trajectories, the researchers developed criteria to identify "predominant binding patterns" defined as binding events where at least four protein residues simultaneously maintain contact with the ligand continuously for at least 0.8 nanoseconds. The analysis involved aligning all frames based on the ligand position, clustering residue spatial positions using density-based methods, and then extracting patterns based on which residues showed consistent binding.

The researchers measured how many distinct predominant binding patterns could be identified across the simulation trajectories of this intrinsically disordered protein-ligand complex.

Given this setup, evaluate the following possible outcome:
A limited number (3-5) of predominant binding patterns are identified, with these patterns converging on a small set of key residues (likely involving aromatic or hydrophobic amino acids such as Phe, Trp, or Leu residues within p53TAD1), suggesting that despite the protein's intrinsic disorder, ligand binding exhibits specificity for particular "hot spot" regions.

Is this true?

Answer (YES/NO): NO